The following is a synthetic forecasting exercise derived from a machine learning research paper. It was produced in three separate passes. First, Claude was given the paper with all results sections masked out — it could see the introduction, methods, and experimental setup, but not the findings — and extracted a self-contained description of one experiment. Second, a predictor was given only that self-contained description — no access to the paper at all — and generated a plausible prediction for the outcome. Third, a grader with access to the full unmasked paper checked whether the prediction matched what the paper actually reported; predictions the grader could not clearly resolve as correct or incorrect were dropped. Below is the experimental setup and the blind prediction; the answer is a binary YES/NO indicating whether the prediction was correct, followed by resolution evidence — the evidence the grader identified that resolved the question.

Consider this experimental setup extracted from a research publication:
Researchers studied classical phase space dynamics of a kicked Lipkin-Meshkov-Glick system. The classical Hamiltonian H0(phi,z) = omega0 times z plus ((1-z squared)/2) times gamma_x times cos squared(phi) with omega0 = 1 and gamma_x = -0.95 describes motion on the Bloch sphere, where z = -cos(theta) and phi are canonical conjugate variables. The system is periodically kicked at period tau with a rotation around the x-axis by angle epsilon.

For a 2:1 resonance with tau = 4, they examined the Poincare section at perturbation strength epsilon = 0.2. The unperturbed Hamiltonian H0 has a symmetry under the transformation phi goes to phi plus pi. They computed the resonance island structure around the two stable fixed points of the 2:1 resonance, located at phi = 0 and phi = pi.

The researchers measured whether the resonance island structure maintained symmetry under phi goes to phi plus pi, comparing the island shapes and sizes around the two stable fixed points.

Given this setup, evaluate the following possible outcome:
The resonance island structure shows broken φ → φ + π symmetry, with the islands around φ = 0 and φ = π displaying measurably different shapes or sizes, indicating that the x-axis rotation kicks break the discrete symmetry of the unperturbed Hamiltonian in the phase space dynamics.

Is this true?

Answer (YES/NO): YES